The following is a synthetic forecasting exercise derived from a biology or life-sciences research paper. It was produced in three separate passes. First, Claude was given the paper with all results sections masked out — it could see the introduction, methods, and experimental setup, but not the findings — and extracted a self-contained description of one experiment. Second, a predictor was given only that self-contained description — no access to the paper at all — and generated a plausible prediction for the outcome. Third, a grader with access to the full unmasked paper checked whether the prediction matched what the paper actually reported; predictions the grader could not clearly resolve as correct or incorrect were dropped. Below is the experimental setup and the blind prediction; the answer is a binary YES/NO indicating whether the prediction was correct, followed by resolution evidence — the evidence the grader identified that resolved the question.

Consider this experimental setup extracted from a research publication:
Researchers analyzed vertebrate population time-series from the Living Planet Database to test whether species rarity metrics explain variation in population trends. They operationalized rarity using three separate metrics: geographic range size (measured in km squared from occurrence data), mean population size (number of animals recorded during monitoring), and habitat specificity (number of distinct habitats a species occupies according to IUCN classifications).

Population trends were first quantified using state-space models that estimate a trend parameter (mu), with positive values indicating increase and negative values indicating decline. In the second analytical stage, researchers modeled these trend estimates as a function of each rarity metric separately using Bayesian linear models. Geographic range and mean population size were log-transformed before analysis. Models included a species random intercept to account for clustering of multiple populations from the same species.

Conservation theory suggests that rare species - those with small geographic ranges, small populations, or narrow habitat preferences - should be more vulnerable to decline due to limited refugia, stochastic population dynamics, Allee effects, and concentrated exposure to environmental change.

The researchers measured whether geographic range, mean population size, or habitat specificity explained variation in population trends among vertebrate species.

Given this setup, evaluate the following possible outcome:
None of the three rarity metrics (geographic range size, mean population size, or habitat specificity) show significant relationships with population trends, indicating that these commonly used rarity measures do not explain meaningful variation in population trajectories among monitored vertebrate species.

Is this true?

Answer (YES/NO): YES